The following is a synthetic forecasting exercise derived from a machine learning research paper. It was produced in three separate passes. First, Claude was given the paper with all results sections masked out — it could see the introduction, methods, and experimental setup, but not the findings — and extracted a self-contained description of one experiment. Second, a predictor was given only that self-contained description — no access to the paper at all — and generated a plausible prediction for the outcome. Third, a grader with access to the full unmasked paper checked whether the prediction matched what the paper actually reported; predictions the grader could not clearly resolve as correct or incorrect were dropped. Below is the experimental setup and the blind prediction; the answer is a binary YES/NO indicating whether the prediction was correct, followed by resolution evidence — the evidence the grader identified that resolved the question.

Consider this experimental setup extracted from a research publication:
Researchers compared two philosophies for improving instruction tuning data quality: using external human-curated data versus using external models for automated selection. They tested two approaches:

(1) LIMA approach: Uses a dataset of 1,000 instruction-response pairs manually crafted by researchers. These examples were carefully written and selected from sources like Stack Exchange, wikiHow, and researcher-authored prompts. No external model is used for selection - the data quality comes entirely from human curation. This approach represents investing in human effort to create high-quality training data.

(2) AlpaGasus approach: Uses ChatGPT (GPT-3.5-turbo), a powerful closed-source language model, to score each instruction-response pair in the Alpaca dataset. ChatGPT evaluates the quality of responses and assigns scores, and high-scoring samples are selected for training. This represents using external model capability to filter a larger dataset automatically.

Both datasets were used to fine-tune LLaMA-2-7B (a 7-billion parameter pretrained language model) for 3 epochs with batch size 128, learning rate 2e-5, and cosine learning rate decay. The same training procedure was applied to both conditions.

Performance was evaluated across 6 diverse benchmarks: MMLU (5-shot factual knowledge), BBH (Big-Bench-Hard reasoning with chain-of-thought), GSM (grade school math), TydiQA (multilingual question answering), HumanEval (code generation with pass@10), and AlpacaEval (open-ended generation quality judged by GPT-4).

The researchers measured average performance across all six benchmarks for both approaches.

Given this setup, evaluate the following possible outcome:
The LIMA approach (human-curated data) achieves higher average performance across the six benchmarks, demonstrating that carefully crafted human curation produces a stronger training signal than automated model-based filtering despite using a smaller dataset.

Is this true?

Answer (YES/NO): NO